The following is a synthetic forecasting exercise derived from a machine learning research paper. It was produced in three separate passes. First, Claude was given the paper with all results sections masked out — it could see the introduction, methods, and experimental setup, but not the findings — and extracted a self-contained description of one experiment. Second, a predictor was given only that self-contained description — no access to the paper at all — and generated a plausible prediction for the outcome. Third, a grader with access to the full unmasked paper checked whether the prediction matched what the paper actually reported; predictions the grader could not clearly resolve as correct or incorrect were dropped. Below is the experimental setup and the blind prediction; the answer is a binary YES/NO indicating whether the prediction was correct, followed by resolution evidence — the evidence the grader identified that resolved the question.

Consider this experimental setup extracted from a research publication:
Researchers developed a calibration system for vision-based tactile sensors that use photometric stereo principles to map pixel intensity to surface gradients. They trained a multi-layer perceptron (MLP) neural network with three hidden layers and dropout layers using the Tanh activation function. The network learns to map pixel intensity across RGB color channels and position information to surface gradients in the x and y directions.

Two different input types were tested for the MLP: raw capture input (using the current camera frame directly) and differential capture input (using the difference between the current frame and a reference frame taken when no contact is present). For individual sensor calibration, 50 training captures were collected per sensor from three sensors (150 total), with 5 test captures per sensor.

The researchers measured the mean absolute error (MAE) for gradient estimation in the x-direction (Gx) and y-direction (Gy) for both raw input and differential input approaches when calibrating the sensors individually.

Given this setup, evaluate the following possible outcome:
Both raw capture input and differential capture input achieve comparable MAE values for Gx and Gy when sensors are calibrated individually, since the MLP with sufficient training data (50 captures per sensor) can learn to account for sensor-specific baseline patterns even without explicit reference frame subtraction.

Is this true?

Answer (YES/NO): NO